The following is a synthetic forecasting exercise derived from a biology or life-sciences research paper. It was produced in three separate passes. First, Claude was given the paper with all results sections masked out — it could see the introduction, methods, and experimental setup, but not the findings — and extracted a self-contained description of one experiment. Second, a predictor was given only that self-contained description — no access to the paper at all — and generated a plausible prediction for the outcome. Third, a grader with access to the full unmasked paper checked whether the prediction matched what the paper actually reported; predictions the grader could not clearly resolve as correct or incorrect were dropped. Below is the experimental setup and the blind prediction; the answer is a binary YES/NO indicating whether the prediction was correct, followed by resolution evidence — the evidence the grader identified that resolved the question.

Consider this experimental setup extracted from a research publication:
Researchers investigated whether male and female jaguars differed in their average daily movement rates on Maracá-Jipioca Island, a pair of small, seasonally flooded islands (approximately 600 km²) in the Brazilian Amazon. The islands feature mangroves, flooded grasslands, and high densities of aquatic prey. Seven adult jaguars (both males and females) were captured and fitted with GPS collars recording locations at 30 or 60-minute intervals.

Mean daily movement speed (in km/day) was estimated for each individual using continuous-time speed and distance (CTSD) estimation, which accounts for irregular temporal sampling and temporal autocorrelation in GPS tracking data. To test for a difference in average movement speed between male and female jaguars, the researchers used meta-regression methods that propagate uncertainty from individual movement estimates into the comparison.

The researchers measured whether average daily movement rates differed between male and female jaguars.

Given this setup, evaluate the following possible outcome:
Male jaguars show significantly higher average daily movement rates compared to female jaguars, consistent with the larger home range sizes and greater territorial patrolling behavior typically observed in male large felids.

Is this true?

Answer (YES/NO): NO